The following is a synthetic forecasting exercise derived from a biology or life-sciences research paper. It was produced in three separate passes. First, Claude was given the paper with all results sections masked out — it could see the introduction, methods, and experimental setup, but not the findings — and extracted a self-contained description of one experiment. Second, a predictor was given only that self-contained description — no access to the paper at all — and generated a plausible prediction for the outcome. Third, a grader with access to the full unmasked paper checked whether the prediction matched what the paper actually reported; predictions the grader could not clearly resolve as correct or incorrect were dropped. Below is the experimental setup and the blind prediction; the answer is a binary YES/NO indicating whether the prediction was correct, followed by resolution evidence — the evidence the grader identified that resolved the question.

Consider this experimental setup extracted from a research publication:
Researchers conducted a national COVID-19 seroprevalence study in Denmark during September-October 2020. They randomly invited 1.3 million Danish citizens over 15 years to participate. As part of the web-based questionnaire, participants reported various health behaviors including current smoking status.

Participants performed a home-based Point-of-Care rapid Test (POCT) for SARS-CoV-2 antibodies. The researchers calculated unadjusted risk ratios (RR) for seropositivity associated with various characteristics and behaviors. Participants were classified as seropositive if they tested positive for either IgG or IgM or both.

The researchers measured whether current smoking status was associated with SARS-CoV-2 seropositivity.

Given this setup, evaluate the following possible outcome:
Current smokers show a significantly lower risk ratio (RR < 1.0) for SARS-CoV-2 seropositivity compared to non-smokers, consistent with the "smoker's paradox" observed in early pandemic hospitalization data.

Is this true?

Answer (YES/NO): NO